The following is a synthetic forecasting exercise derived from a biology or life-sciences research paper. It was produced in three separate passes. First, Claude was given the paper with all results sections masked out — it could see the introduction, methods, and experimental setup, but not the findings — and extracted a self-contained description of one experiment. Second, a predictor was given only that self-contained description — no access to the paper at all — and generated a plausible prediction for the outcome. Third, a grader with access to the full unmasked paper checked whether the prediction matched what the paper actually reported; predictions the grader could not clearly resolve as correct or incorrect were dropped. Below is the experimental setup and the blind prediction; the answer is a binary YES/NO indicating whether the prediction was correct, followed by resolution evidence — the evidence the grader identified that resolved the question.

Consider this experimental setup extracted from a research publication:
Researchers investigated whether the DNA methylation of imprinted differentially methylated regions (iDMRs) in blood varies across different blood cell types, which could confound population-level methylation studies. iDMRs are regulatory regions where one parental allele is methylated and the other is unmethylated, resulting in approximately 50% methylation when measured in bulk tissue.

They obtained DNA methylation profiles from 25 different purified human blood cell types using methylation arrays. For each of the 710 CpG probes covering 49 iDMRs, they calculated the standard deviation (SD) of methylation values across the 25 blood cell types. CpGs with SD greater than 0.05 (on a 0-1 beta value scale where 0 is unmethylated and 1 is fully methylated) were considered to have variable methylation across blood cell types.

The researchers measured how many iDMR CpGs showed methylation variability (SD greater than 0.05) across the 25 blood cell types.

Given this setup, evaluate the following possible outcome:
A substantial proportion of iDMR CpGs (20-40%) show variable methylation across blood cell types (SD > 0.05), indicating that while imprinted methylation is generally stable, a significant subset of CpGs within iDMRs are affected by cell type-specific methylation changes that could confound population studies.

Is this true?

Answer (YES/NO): NO